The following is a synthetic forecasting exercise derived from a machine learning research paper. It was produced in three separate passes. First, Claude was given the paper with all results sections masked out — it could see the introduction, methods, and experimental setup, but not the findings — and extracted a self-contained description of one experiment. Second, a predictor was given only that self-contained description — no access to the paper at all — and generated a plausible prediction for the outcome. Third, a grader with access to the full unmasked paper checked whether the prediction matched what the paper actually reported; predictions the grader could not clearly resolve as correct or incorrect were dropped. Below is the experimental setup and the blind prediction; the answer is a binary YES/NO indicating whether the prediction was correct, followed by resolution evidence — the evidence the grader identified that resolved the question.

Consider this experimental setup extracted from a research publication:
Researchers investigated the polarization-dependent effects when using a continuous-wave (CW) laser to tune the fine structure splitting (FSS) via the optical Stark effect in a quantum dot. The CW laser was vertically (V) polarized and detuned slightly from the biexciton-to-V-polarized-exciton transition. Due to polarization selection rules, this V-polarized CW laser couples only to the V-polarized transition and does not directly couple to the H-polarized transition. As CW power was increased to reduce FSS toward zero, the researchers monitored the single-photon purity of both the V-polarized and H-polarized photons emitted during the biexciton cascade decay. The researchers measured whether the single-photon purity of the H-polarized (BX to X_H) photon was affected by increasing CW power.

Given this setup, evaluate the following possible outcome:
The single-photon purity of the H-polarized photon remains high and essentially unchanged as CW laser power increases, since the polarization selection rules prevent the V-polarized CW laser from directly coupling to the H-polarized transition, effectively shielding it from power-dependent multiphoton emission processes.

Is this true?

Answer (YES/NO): YES